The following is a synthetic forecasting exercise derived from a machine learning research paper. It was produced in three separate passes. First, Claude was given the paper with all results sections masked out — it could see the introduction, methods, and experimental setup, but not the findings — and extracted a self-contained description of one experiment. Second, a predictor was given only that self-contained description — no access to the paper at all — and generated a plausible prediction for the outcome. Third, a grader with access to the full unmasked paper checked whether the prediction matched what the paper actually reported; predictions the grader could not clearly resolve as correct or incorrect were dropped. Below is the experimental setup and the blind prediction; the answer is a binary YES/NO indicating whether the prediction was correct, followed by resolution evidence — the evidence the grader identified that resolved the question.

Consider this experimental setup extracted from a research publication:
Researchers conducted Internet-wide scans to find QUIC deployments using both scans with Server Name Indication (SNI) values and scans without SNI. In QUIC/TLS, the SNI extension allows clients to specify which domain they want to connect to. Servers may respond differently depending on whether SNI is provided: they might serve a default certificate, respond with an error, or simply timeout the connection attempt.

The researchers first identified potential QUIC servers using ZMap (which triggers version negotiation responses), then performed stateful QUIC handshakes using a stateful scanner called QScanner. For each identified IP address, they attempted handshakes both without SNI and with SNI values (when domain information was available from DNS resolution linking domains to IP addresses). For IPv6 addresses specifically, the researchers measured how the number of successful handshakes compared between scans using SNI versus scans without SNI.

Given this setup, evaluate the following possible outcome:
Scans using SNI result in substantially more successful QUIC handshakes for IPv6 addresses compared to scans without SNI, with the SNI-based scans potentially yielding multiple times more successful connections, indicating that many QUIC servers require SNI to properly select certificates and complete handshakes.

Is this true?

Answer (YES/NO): YES